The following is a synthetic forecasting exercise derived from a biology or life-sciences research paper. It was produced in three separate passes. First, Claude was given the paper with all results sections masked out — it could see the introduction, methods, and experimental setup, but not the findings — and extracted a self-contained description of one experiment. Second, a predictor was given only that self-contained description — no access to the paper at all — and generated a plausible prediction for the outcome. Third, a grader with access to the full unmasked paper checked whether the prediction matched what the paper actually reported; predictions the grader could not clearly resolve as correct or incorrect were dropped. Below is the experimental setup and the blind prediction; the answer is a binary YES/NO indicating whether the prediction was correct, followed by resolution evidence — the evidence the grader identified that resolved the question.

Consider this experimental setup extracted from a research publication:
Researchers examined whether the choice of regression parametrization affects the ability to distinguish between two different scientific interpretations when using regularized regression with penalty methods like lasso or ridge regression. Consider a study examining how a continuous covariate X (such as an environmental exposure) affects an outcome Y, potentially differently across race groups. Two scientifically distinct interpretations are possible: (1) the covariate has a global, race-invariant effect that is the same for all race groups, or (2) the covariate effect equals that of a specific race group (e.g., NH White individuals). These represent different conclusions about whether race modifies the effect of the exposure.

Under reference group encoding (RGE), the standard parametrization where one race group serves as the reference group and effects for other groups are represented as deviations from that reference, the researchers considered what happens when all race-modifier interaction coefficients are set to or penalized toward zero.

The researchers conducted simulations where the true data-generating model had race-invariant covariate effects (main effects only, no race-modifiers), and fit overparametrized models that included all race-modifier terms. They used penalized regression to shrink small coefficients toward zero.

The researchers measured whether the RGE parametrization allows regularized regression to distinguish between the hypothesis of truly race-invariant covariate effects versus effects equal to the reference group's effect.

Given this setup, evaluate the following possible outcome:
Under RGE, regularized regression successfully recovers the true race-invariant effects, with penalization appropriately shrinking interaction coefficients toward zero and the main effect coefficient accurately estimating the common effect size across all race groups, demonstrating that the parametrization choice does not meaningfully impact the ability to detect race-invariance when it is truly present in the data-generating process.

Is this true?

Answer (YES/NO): NO